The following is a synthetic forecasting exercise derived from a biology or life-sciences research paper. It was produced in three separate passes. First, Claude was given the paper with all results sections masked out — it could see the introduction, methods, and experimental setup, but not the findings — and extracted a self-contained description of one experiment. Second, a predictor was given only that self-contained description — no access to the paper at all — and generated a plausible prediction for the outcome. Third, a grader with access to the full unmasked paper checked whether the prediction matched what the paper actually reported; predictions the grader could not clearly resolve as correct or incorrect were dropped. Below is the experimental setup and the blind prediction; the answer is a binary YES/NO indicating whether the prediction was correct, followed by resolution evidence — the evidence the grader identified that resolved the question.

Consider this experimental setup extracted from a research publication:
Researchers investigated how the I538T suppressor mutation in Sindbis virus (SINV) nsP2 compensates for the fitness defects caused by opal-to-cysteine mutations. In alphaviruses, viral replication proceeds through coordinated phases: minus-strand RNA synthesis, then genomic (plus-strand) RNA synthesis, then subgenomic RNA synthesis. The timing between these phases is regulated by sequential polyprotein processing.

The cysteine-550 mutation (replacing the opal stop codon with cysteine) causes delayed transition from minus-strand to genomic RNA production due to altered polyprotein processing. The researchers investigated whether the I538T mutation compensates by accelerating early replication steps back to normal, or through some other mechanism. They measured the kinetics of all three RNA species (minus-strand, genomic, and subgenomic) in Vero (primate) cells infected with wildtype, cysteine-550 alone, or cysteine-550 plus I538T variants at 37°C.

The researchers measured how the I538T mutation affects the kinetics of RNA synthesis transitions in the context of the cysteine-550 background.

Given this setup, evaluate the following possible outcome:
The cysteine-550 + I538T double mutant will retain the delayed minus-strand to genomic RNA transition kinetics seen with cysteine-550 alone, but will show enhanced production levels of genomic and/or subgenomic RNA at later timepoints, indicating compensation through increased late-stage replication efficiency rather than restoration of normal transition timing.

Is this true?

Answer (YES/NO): NO